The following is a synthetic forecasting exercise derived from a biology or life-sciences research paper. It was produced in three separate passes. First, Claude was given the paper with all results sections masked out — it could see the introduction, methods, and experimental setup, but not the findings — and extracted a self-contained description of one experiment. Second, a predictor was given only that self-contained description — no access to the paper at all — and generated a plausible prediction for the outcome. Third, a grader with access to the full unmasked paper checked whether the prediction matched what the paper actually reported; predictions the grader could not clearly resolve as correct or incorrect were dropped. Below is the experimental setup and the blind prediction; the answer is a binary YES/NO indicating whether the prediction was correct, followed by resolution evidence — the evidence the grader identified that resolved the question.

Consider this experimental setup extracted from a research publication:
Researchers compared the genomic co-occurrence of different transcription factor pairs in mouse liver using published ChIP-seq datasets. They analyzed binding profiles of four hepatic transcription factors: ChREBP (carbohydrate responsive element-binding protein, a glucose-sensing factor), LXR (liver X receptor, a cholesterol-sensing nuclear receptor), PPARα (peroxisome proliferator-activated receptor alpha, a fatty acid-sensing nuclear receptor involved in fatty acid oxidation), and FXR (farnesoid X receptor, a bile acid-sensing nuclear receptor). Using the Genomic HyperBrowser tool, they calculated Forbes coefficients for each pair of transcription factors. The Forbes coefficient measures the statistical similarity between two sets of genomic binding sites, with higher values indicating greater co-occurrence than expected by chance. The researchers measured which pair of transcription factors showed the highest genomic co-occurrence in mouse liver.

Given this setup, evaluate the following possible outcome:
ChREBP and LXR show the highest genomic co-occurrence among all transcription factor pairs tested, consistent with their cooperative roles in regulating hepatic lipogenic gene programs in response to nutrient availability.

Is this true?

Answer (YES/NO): NO